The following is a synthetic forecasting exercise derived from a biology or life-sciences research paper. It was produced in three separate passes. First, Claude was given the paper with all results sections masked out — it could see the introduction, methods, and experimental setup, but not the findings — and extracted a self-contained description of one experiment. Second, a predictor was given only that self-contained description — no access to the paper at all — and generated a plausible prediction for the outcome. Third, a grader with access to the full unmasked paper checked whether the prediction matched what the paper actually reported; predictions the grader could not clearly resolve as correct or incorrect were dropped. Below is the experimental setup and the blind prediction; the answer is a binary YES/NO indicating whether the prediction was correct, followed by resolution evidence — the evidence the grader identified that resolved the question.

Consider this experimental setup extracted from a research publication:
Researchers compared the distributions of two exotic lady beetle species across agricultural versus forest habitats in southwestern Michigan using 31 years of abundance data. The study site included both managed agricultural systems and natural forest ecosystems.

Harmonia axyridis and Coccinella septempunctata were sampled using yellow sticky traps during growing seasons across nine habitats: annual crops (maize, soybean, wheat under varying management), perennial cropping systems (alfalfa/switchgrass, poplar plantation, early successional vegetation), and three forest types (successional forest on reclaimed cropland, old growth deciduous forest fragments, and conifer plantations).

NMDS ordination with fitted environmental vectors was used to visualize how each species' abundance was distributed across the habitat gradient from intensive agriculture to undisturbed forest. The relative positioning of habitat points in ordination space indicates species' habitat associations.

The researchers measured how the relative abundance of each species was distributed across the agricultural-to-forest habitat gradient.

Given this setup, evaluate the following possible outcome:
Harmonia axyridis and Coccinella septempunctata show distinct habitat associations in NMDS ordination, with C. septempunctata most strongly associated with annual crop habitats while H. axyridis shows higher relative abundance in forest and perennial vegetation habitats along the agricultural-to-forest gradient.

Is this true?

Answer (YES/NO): NO